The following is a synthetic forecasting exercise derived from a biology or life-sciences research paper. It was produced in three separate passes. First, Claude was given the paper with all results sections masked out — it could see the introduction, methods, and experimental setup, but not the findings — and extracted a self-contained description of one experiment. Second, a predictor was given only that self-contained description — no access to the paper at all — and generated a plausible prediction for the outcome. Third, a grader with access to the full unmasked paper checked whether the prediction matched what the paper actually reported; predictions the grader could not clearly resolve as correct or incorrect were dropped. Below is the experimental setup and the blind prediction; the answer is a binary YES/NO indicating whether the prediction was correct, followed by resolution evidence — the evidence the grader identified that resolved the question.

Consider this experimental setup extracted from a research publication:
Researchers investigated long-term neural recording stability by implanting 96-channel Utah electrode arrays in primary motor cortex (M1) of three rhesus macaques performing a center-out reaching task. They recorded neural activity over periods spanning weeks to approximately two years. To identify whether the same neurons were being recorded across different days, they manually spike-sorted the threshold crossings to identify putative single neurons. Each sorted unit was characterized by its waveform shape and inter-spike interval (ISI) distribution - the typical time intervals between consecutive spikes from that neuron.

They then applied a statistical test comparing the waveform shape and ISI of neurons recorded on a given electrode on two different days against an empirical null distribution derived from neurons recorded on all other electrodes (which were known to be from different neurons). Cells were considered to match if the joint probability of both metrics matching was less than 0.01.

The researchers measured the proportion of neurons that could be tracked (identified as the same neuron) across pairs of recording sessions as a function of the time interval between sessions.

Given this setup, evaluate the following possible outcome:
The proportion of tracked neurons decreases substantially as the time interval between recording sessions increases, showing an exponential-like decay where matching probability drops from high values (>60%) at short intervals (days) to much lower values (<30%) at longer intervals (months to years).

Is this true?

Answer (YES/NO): YES